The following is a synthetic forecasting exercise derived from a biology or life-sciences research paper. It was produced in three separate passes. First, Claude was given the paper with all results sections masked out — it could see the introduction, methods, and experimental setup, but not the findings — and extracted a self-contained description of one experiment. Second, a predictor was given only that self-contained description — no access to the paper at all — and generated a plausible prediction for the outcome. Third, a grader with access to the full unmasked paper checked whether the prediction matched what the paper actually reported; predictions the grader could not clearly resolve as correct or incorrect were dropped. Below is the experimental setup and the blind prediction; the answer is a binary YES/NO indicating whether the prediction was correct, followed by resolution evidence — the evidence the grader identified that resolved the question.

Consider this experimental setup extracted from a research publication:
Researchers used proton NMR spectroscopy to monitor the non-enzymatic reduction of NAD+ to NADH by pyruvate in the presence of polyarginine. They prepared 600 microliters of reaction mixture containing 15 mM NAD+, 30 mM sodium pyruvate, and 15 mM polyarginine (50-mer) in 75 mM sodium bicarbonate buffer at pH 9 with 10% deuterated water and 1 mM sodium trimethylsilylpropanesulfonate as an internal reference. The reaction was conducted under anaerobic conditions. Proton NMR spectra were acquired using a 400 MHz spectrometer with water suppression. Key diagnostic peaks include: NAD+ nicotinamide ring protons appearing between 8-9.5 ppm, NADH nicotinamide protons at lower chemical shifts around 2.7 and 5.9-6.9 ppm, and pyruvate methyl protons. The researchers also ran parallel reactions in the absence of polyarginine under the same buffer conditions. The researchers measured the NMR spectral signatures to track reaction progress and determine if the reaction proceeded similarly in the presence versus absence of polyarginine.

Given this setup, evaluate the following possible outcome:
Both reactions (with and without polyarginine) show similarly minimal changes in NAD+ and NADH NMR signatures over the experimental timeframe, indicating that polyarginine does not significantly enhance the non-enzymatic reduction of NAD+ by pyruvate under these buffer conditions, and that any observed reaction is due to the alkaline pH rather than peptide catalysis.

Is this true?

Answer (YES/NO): NO